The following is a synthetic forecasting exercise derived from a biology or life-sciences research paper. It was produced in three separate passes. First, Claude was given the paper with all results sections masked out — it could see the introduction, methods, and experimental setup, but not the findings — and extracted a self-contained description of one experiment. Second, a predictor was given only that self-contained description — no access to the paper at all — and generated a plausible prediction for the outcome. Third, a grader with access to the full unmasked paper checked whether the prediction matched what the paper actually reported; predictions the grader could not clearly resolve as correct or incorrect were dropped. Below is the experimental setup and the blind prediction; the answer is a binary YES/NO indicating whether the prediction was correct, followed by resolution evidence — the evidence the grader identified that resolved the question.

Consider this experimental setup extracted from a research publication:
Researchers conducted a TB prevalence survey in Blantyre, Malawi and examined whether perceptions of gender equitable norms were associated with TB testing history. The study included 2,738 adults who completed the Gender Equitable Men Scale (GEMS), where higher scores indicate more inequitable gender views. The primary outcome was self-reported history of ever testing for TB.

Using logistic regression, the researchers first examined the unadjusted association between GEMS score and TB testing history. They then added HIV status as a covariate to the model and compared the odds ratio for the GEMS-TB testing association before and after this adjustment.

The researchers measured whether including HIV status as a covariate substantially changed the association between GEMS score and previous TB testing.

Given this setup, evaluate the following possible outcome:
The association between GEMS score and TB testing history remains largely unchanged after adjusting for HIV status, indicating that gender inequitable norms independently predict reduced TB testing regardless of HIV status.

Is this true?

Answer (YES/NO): NO